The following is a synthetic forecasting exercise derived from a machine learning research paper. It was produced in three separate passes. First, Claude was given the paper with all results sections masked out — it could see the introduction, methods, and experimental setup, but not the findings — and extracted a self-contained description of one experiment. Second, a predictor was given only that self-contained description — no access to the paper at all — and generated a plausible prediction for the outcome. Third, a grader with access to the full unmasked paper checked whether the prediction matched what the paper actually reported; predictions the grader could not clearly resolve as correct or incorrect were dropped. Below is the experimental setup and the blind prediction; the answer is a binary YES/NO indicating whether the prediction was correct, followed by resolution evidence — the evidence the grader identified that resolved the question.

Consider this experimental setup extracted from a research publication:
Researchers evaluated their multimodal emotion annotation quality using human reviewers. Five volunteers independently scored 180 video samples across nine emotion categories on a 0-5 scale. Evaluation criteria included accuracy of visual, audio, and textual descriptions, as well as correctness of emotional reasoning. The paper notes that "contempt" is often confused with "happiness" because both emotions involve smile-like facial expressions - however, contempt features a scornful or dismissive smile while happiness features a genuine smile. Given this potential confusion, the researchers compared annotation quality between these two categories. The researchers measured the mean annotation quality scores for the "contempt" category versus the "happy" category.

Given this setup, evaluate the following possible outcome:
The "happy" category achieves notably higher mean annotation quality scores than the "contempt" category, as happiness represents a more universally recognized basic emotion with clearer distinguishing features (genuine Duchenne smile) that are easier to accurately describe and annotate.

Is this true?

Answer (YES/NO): NO